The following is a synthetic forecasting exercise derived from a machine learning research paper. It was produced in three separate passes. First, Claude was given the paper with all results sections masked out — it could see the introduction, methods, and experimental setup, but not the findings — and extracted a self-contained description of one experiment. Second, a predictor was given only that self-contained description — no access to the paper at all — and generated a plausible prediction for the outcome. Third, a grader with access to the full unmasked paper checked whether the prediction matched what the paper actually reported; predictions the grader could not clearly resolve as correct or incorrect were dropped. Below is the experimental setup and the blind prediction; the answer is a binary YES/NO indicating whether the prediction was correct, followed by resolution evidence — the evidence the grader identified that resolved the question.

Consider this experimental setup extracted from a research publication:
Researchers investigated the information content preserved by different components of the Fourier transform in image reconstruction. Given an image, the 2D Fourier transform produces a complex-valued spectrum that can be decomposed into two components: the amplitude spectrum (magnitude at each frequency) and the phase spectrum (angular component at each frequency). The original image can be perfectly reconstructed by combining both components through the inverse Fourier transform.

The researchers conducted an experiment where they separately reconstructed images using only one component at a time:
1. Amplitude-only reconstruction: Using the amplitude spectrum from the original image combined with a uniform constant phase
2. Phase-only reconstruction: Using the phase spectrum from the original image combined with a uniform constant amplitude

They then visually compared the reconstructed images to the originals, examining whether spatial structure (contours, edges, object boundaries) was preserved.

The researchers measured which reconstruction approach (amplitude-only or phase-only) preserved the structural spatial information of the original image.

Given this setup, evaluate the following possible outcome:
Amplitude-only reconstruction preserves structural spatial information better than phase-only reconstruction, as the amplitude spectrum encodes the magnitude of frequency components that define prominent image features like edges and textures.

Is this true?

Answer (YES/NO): NO